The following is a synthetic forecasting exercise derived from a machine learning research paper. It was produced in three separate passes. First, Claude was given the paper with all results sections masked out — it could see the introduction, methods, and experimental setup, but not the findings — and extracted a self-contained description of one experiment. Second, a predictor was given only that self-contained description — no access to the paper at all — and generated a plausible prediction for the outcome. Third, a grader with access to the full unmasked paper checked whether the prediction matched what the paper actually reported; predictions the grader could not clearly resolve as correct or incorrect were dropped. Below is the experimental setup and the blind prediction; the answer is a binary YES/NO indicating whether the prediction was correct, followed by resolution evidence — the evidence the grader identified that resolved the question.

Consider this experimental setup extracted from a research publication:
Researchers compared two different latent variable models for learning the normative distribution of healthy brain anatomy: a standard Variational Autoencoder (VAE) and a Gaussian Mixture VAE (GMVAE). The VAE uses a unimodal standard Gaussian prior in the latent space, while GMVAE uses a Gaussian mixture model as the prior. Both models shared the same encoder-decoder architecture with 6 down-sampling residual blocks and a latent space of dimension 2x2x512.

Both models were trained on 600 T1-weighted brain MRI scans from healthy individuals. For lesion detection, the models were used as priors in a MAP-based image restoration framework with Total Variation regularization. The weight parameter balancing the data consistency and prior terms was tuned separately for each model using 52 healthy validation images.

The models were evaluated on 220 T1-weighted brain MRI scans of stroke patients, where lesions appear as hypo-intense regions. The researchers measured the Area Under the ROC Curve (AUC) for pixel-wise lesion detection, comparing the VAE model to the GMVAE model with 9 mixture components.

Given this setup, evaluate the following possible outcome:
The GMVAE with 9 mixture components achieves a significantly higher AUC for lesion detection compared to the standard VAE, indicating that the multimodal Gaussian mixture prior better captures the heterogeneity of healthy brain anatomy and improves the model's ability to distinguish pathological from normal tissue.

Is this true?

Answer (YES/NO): NO